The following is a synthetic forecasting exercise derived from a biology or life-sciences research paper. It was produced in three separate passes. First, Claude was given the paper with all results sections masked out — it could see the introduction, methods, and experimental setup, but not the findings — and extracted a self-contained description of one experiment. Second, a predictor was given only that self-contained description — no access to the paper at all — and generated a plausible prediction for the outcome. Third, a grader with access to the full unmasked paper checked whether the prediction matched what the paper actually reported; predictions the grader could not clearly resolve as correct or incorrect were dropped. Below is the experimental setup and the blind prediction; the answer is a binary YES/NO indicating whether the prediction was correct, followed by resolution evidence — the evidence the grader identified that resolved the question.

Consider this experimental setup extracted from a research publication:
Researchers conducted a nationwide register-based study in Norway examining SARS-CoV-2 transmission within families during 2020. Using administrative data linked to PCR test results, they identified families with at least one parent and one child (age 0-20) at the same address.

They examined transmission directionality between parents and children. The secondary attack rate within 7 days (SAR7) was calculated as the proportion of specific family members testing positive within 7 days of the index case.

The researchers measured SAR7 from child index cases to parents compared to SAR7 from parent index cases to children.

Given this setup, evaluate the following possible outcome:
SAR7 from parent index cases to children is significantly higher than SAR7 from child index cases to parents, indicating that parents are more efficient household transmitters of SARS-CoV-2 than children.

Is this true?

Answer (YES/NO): YES